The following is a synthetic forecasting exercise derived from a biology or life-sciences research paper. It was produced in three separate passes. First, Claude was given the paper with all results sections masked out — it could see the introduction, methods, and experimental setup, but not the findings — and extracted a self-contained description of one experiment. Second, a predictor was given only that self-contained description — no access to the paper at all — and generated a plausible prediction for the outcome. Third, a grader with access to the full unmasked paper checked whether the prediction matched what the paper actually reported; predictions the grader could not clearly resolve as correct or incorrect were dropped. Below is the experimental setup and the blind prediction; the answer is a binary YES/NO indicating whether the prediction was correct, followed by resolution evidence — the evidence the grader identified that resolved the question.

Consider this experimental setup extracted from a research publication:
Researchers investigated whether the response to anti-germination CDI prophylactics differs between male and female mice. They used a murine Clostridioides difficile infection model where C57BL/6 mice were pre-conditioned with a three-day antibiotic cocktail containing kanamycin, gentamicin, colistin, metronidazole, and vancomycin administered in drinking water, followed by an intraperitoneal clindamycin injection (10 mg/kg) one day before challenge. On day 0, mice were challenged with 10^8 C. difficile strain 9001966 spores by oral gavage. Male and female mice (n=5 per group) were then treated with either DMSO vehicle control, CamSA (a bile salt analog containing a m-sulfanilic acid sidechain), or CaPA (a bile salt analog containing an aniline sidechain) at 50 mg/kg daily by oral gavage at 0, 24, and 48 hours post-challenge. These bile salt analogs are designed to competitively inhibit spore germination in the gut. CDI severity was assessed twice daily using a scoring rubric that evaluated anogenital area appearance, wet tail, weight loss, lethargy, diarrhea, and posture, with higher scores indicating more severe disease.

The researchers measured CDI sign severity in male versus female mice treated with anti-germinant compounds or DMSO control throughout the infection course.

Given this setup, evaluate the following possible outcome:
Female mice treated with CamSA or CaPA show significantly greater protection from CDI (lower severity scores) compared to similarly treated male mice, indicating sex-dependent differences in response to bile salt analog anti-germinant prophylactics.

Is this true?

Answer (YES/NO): YES